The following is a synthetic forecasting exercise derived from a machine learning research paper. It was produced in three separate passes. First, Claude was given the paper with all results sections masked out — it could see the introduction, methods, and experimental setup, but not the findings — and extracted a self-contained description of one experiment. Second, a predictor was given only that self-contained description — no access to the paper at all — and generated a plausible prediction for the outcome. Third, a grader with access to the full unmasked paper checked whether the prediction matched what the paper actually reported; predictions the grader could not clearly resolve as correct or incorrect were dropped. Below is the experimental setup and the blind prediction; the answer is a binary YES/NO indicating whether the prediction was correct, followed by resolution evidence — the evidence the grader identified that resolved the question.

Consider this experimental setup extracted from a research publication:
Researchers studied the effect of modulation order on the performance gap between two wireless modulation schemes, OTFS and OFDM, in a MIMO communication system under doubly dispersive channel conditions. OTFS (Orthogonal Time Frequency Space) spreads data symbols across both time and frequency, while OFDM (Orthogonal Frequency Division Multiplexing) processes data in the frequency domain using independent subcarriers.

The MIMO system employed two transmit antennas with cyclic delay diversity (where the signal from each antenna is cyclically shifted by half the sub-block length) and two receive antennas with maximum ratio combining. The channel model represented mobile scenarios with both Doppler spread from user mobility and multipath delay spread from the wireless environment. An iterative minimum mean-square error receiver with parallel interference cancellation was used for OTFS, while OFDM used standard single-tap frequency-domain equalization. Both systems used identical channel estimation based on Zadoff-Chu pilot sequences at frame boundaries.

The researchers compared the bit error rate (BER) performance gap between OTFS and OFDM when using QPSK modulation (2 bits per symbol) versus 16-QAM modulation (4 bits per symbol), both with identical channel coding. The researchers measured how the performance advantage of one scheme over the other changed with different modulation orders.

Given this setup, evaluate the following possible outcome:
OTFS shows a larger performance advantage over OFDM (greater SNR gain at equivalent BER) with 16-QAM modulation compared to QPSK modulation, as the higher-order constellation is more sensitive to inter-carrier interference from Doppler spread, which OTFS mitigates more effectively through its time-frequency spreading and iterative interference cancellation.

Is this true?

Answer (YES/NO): YES